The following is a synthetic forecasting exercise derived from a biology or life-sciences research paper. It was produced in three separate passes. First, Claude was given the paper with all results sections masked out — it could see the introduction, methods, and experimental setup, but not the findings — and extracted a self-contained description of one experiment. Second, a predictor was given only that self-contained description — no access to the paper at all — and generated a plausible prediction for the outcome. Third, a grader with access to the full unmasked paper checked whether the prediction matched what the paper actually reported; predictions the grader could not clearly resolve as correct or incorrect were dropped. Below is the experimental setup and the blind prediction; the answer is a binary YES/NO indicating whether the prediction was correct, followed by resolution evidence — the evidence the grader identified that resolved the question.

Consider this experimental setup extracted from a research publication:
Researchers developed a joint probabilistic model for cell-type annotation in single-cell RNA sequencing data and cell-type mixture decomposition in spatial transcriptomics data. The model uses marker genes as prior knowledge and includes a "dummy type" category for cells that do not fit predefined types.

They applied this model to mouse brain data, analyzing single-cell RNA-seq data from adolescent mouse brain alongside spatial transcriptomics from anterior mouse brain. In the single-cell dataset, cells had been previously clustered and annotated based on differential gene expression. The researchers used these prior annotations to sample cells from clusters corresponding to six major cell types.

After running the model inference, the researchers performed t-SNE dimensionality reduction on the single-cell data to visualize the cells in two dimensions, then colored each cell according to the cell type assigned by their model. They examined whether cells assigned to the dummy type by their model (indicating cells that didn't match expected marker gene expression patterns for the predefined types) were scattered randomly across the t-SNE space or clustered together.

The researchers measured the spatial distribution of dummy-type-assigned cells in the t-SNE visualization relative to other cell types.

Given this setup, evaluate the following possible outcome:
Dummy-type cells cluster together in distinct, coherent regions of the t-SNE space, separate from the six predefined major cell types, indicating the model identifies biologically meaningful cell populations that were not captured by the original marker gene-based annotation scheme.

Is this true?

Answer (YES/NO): NO